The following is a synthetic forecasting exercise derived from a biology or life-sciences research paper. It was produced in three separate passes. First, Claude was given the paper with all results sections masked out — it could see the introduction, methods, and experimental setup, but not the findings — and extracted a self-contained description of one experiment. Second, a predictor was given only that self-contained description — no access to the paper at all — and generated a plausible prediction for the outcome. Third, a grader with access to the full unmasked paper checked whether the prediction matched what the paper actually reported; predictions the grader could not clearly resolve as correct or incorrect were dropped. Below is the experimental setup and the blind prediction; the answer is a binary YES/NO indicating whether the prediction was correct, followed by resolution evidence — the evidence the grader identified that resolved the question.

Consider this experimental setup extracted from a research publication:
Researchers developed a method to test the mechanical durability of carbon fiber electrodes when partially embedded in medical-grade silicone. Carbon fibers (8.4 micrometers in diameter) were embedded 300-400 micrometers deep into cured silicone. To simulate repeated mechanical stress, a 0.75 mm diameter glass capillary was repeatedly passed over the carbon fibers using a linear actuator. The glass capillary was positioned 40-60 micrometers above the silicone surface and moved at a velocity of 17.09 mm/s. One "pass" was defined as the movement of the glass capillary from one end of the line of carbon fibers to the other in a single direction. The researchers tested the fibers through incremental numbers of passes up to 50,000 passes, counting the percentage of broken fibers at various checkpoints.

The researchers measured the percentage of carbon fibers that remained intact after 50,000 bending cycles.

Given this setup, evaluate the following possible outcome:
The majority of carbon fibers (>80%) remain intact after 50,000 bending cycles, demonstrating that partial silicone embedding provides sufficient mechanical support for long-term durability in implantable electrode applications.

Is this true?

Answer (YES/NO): YES